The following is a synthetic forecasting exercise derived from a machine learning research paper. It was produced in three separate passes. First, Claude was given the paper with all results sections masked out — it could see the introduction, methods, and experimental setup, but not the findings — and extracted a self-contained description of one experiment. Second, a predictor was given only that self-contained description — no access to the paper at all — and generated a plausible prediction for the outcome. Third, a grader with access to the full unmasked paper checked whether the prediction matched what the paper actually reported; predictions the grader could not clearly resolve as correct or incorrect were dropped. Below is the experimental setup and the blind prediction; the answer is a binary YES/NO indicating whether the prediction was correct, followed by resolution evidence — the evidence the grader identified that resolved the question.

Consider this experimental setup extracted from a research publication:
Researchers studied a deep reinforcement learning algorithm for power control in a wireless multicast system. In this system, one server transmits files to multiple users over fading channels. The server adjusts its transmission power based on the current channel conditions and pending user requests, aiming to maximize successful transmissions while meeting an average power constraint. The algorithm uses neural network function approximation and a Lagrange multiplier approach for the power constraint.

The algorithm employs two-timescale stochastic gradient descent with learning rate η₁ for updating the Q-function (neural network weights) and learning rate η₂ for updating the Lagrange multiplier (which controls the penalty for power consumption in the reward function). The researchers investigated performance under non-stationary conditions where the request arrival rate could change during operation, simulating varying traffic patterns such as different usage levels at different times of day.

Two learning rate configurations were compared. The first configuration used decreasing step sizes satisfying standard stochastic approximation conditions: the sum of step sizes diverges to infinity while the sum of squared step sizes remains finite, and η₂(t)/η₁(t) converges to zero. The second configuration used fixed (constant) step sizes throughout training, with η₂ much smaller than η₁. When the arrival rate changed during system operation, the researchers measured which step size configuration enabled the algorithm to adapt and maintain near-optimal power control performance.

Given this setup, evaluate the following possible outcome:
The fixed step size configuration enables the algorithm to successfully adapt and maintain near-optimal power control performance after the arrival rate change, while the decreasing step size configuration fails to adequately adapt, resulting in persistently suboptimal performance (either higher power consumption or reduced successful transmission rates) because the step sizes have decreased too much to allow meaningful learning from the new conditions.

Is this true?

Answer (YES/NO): YES